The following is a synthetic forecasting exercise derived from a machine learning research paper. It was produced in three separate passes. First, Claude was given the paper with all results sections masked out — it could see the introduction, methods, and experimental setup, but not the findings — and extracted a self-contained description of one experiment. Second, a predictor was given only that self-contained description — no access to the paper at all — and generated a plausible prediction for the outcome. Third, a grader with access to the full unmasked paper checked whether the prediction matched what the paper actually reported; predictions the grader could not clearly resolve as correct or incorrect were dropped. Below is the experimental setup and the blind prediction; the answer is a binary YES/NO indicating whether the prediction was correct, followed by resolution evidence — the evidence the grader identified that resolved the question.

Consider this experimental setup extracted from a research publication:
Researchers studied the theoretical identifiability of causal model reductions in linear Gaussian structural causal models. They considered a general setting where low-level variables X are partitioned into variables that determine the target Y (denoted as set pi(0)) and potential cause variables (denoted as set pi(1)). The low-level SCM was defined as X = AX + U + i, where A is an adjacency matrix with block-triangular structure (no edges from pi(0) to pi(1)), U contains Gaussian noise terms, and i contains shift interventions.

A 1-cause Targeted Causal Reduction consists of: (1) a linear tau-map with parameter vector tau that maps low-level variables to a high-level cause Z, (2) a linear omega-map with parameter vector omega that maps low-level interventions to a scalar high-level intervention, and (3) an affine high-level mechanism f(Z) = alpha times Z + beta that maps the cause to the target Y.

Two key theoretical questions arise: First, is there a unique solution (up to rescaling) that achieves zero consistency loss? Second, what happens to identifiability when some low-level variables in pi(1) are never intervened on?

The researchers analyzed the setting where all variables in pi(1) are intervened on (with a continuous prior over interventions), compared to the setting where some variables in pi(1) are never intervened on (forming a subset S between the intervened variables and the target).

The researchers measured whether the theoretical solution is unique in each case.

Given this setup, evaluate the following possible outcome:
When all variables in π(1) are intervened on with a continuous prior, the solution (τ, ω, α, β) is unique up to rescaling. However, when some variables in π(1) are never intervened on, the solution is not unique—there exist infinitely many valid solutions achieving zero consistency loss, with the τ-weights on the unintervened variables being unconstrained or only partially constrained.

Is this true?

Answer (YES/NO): NO